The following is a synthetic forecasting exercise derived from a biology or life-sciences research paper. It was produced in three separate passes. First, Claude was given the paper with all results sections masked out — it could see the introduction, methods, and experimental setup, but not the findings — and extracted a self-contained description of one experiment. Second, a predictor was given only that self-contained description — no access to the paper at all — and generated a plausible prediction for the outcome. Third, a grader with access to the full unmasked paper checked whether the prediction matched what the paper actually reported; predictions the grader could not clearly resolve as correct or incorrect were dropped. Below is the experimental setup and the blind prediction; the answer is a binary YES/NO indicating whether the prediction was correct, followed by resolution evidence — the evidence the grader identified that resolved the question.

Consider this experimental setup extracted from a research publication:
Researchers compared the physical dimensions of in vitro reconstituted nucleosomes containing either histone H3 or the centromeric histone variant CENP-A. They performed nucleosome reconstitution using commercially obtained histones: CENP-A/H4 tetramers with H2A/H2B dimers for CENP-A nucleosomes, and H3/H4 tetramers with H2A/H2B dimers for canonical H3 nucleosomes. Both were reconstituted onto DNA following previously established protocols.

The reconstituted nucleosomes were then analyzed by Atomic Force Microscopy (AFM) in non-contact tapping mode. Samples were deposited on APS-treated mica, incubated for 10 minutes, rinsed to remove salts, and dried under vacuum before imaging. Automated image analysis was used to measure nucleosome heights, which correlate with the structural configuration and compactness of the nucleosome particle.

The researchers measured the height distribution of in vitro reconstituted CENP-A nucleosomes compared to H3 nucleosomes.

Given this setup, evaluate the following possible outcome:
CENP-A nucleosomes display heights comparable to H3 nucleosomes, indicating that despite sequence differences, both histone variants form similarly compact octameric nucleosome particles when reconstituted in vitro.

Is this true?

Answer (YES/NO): YES